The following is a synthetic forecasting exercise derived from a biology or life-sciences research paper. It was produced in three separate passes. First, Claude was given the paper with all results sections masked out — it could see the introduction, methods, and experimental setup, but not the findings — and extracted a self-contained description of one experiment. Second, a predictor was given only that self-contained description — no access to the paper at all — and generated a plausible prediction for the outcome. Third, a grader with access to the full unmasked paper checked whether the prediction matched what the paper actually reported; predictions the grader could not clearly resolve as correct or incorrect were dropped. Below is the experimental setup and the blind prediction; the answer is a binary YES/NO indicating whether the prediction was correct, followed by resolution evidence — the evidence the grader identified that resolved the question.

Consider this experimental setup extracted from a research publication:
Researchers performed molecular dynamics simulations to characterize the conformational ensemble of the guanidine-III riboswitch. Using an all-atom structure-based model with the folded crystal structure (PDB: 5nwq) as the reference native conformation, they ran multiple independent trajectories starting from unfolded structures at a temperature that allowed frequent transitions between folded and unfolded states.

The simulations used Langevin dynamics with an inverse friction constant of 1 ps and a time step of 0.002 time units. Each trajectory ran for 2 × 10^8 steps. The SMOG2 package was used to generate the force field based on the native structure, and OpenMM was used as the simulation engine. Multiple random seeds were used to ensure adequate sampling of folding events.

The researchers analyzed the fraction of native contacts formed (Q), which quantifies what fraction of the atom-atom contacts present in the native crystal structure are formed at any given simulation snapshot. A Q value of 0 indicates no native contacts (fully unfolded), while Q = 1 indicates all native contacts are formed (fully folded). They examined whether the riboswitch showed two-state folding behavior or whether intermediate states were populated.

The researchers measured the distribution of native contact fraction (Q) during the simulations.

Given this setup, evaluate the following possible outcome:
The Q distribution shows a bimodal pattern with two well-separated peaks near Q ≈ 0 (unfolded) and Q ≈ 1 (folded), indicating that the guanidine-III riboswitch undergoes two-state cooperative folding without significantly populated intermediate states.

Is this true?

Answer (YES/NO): NO